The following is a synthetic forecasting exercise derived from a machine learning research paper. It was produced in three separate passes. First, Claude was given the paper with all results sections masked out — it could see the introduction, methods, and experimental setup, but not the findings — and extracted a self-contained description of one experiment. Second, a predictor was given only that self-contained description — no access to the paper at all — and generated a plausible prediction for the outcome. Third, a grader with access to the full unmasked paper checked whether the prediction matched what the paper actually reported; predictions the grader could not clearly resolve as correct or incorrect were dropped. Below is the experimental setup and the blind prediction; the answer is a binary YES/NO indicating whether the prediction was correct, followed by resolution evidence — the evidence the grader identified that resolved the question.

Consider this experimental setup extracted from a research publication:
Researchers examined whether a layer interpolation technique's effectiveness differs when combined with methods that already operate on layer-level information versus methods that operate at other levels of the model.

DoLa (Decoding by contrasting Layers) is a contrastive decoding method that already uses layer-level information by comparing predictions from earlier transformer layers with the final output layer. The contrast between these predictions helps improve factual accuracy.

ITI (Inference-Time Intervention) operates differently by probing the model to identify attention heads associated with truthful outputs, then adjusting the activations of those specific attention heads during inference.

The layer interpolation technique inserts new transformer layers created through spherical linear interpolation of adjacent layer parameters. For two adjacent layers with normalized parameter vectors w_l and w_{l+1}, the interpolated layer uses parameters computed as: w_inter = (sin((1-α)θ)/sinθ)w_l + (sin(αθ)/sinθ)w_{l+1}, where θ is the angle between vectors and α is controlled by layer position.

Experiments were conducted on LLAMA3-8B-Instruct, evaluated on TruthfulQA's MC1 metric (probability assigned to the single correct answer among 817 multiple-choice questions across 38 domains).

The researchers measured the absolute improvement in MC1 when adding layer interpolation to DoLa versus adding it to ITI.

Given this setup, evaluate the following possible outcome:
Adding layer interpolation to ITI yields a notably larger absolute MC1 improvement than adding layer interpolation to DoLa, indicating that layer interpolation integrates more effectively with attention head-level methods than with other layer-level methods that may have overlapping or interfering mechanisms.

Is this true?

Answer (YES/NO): NO